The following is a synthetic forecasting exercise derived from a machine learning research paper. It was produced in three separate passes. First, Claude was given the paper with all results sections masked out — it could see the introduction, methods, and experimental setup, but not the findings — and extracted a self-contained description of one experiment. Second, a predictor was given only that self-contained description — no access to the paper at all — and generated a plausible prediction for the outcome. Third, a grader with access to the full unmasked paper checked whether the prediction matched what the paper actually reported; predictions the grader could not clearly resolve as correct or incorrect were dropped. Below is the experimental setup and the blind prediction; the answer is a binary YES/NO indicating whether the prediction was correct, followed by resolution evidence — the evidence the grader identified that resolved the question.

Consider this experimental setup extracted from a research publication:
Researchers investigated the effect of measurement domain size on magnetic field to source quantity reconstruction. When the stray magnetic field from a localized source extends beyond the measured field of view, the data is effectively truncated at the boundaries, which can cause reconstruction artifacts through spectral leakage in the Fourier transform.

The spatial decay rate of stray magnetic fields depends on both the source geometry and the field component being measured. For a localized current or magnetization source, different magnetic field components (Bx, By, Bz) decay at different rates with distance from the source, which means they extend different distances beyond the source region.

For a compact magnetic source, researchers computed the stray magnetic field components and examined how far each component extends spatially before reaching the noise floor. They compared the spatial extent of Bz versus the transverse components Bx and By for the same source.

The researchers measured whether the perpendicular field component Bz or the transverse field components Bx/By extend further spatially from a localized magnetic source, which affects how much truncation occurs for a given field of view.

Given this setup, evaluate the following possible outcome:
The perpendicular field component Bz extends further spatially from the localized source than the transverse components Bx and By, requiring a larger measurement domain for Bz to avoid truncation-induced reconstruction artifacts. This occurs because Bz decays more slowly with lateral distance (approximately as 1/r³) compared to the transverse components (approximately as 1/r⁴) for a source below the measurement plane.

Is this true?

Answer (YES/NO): YES